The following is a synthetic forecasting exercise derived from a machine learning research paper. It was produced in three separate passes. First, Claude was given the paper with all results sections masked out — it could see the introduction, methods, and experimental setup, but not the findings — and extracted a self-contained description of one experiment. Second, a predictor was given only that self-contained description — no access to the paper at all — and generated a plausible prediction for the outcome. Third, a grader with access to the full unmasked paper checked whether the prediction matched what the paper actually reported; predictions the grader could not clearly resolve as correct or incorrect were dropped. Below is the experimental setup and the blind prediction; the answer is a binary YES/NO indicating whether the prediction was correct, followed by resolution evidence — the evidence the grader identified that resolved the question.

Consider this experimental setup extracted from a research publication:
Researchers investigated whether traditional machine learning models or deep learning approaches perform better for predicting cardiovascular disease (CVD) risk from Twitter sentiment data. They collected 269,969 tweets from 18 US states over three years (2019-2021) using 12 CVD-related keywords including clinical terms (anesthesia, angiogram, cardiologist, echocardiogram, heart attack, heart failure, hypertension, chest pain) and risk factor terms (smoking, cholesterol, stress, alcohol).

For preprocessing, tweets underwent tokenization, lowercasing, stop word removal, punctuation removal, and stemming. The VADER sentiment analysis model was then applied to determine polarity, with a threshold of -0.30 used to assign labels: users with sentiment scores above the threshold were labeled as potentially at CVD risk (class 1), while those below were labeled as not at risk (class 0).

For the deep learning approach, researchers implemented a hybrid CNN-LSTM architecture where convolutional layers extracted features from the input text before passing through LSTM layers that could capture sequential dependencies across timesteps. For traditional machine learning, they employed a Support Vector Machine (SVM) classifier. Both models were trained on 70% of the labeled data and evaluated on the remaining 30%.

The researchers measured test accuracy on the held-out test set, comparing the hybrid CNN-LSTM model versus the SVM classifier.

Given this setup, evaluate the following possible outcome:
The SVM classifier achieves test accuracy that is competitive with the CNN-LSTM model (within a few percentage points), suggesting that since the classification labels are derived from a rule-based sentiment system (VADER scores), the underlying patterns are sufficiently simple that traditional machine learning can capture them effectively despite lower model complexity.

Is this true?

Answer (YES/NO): NO